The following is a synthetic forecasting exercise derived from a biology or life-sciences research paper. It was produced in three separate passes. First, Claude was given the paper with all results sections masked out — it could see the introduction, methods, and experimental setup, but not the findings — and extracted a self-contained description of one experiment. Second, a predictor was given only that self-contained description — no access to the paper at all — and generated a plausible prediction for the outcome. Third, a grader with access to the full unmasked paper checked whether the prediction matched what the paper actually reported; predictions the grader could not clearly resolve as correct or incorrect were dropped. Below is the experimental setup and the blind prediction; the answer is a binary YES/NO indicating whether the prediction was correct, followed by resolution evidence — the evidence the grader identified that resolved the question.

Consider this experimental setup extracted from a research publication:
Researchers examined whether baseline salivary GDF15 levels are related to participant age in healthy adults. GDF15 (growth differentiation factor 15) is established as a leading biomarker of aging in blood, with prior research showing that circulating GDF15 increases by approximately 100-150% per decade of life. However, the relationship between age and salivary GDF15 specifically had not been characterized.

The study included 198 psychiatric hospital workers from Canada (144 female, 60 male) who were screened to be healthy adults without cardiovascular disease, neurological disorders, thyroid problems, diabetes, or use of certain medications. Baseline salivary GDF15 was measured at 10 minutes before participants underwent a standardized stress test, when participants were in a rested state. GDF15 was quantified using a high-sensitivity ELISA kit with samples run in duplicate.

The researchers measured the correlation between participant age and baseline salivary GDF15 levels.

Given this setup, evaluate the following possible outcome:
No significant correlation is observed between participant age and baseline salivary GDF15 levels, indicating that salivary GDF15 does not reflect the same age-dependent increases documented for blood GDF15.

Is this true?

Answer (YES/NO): NO